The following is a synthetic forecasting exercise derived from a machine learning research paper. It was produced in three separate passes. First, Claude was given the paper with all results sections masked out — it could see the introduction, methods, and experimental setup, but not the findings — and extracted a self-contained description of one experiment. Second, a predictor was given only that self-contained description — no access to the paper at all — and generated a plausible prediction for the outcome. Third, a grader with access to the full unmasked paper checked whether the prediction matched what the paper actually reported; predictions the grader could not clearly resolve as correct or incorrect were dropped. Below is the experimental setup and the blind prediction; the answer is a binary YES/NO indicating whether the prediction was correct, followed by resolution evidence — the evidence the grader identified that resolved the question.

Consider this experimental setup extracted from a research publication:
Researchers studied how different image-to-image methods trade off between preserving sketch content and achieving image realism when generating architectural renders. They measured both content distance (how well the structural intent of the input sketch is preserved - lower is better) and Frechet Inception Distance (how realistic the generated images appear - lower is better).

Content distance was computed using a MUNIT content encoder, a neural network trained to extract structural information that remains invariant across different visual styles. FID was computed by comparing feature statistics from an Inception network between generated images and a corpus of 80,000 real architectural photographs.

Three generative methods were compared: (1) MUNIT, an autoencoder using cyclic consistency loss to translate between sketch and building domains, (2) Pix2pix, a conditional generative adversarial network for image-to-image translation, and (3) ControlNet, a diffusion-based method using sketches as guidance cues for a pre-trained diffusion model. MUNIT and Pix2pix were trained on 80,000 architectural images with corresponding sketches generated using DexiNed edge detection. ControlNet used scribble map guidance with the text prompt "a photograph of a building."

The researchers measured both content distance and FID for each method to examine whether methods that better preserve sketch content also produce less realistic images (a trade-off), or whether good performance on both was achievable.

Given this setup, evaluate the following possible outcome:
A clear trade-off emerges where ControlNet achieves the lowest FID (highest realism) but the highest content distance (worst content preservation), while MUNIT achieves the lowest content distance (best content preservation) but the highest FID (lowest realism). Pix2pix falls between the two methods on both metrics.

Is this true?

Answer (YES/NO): NO